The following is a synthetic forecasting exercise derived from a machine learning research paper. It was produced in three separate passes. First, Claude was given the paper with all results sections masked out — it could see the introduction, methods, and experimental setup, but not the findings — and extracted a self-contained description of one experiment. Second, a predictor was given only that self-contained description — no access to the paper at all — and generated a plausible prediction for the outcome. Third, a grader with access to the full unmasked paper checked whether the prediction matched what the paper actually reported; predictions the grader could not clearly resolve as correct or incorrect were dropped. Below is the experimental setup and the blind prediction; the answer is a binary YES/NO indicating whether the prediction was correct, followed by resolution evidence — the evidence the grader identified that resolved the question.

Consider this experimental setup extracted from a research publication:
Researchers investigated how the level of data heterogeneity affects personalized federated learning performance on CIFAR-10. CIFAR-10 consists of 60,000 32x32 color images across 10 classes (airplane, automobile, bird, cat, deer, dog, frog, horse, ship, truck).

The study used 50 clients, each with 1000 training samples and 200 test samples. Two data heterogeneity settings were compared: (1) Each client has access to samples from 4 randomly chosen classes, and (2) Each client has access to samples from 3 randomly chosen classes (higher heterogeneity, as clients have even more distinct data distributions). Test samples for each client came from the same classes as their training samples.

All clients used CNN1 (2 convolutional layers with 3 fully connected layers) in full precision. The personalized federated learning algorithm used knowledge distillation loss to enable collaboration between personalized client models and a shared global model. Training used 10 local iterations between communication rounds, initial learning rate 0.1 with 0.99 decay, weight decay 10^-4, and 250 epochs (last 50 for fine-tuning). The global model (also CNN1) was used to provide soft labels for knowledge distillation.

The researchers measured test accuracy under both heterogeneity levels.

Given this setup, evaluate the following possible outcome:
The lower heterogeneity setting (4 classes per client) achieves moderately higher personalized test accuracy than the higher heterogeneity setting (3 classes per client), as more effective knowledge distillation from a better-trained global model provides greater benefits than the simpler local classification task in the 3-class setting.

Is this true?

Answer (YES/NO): NO